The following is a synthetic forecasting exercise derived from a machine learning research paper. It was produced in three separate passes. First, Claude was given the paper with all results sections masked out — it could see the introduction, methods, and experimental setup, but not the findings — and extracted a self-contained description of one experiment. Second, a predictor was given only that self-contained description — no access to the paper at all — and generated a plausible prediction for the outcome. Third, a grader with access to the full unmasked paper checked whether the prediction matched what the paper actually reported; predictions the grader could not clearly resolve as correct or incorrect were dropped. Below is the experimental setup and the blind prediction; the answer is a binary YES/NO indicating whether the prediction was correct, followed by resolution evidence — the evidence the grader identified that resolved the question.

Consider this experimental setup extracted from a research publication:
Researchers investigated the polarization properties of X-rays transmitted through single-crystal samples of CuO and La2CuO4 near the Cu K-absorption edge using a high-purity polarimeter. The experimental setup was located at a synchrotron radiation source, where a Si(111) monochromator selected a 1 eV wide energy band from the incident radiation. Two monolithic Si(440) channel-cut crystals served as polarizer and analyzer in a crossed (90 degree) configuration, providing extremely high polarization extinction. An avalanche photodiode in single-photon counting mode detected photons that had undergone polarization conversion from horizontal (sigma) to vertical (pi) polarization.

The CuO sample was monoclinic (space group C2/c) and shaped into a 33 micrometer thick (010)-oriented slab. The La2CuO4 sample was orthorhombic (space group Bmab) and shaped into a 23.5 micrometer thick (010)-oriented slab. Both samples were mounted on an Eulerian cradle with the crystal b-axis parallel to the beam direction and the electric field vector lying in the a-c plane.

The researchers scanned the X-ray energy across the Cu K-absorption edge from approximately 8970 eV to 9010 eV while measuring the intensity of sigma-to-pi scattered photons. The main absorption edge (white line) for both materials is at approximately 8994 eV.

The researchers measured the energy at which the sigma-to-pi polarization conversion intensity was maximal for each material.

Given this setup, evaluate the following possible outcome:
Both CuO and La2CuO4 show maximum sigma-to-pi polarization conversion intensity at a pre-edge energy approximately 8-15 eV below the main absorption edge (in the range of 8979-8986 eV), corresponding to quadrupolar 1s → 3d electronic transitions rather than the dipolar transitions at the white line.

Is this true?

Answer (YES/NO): NO